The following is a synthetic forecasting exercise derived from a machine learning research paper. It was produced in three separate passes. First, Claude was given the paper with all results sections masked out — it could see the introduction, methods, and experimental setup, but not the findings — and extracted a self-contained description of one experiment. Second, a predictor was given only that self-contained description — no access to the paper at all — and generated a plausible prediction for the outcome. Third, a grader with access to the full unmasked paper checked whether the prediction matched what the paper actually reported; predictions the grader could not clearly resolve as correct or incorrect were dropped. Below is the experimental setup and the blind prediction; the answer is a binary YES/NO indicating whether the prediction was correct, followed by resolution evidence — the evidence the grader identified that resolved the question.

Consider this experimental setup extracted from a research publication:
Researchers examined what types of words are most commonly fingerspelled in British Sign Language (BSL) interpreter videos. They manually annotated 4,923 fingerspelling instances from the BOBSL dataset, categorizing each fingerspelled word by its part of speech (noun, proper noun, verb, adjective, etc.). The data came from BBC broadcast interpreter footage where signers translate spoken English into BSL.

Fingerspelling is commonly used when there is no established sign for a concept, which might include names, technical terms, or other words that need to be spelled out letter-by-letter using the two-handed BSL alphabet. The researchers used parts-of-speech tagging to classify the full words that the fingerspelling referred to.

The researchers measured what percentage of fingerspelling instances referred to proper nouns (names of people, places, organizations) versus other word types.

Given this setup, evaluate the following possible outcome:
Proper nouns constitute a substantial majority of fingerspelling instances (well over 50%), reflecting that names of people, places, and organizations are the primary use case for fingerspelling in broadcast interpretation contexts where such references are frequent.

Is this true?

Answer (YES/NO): YES